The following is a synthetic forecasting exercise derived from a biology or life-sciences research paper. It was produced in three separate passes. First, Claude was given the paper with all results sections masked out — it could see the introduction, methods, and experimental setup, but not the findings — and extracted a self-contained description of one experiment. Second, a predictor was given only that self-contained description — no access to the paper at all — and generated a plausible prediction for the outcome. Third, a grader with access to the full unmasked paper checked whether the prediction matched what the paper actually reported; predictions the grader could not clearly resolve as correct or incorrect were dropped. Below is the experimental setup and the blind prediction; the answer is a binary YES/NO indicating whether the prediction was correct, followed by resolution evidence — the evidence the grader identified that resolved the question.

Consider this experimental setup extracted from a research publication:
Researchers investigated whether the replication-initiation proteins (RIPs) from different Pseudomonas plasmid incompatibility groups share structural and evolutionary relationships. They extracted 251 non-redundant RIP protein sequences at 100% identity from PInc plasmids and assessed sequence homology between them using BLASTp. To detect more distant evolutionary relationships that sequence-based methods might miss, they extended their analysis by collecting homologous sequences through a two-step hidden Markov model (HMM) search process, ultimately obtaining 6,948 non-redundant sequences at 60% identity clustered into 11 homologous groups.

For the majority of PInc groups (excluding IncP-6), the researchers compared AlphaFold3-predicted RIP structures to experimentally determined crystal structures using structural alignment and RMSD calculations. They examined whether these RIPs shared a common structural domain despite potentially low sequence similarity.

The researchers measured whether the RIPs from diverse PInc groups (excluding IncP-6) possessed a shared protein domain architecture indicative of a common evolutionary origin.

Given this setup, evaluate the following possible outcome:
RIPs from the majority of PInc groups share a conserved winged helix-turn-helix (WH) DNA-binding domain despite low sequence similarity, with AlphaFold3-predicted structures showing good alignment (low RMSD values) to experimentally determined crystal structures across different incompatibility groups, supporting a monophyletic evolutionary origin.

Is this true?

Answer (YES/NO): NO